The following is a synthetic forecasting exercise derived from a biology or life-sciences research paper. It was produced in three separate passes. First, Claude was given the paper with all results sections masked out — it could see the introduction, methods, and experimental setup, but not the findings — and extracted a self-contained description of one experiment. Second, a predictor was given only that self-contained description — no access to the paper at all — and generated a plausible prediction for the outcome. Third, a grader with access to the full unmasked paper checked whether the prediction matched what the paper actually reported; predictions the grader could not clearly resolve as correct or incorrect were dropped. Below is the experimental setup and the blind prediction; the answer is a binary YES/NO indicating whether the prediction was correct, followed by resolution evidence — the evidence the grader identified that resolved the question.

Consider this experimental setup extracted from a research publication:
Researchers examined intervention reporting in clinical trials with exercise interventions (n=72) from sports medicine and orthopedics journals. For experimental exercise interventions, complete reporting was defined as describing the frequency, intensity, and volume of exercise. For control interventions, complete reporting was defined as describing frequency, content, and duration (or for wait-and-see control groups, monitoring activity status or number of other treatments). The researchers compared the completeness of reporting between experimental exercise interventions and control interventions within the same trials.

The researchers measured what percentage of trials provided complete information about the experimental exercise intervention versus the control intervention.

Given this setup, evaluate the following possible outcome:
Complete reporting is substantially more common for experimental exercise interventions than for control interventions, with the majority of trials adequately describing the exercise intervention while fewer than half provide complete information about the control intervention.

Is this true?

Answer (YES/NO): NO